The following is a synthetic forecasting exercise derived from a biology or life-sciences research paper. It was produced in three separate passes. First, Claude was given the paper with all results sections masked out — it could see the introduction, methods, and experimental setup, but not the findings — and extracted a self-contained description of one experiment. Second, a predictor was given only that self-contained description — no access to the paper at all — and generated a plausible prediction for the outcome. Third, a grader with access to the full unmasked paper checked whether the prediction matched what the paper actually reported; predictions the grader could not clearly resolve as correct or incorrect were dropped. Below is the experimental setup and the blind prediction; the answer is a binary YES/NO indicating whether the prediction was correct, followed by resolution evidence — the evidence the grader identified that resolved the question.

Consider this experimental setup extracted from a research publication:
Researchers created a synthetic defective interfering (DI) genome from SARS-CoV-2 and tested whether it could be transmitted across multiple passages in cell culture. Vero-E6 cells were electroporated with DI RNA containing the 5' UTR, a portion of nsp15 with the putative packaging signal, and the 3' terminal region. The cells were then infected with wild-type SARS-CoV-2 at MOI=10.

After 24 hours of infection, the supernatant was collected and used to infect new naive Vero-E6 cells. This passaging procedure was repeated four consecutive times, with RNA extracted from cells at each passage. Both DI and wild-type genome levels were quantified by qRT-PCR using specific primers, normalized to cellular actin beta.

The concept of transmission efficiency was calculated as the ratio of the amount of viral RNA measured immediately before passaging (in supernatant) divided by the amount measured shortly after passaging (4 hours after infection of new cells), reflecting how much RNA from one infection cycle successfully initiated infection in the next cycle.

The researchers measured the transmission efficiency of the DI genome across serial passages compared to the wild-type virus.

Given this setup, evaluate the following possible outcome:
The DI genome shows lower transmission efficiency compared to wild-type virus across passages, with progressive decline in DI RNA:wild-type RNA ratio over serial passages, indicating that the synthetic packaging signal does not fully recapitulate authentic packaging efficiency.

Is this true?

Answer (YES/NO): NO